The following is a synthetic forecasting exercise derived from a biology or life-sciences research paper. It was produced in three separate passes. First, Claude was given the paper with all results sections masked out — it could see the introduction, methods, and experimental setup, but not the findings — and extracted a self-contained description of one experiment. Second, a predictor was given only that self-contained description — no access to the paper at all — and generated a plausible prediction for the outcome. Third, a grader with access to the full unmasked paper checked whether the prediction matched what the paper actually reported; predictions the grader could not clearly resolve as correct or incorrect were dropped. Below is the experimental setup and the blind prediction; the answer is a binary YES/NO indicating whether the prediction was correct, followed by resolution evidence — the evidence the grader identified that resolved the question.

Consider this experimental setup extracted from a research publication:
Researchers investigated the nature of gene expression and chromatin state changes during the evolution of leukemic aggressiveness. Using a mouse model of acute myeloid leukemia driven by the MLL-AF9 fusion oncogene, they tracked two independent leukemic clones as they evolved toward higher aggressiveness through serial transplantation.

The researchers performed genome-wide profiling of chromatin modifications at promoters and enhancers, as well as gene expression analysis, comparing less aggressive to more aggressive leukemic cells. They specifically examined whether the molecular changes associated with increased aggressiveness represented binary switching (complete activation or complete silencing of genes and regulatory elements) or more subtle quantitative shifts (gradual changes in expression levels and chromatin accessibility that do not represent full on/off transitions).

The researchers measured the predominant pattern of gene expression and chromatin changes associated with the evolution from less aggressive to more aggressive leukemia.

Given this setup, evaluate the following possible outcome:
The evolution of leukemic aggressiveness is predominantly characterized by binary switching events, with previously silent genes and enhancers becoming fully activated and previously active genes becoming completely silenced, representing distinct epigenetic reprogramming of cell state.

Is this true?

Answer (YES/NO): NO